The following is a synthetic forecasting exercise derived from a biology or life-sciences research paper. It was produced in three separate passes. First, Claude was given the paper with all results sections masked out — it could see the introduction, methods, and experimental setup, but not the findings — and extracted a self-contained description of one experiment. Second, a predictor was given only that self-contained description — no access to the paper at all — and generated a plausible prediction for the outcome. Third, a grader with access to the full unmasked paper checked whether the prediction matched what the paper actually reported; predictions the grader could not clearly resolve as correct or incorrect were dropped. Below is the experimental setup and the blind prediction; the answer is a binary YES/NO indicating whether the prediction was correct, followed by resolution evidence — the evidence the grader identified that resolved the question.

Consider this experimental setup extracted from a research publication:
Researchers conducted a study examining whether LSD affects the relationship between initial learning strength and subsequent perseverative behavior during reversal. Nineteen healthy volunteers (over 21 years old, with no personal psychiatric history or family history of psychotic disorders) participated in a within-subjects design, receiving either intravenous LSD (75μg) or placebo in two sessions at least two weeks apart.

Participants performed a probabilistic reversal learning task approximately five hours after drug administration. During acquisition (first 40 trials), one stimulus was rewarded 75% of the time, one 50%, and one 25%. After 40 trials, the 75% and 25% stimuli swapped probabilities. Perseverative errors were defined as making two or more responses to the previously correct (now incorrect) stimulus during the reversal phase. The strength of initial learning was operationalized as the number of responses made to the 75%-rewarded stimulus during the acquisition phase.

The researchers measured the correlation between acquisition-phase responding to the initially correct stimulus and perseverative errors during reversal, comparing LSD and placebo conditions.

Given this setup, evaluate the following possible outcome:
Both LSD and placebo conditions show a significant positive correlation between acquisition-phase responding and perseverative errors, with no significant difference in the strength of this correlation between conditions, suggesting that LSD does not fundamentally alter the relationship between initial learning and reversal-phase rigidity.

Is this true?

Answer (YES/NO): NO